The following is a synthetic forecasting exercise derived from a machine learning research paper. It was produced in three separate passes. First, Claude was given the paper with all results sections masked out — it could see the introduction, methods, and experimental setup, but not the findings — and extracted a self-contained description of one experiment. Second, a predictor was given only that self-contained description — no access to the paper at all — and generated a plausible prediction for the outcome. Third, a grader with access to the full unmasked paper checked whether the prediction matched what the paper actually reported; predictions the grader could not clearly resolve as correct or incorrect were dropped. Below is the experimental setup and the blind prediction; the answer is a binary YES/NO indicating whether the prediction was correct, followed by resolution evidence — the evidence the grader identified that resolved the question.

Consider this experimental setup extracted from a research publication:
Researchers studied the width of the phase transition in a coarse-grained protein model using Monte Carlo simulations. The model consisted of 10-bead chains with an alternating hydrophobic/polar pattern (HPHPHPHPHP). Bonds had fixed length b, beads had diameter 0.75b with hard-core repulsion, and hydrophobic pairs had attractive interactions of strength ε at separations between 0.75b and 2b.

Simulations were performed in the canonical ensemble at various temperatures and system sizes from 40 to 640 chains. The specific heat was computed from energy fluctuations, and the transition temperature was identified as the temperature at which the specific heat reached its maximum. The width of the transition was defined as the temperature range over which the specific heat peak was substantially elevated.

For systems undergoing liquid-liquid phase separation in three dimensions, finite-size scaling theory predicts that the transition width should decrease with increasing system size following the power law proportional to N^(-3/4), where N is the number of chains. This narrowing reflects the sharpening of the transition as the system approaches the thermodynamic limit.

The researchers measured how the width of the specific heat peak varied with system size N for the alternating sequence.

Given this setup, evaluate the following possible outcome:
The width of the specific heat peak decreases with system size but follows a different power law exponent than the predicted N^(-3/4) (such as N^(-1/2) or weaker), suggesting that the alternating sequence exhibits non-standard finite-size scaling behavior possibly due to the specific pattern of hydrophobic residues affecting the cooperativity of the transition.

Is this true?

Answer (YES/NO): NO